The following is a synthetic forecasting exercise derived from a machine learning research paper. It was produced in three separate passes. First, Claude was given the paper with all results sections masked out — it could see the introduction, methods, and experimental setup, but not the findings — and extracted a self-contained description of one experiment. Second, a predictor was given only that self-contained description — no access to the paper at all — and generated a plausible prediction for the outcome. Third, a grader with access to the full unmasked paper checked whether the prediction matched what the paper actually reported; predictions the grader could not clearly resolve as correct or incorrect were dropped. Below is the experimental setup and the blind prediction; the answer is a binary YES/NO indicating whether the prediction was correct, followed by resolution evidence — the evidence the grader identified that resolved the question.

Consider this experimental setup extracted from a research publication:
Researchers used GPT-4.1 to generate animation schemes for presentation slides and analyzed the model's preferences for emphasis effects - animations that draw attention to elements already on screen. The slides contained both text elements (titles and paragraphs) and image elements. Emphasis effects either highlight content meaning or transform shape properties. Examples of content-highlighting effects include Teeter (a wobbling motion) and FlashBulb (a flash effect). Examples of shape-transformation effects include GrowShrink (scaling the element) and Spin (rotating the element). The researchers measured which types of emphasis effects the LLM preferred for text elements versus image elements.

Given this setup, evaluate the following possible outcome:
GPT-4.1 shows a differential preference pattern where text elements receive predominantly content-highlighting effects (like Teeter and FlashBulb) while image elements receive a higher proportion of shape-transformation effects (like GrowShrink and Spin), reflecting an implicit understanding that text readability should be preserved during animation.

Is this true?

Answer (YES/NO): YES